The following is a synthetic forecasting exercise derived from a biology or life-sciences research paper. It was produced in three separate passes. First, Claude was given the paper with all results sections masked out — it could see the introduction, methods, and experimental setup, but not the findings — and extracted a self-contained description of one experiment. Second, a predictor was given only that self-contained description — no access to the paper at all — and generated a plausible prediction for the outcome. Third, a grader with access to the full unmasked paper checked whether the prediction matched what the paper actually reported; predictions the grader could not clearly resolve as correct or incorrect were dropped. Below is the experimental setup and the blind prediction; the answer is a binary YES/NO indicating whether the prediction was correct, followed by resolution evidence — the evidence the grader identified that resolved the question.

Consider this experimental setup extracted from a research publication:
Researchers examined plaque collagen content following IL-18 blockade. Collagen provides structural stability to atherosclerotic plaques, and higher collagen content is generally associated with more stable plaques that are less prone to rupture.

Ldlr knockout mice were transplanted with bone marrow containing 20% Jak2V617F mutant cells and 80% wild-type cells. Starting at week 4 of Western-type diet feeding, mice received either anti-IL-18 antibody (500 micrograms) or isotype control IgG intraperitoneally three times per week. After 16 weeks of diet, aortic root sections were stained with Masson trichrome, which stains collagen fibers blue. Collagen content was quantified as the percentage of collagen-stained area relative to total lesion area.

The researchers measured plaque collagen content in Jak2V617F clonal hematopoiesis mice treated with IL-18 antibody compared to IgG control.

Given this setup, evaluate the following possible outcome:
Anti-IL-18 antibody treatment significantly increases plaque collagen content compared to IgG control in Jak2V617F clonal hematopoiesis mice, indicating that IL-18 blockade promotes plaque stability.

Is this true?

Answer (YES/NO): NO